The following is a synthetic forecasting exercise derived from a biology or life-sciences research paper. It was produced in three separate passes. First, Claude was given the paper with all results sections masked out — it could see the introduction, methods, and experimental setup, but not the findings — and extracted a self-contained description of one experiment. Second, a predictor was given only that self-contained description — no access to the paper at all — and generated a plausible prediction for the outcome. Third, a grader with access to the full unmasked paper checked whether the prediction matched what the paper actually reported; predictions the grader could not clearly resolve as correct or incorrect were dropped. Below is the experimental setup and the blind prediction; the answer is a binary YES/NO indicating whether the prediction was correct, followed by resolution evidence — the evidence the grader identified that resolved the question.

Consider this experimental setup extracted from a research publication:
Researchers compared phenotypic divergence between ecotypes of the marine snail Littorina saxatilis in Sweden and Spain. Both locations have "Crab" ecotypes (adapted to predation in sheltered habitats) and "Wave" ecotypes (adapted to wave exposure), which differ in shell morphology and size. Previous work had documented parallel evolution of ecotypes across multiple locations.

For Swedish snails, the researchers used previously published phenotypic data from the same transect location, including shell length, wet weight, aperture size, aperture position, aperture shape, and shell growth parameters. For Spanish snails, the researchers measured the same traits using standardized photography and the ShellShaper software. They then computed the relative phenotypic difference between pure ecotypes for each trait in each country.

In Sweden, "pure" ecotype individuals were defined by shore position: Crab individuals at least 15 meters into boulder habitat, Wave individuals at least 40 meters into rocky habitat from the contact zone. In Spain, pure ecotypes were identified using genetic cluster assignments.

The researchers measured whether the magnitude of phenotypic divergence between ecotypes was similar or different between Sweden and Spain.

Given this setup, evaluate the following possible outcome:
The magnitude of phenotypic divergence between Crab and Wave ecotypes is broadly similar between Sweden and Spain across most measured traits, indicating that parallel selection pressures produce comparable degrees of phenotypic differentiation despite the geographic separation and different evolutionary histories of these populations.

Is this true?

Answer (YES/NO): NO